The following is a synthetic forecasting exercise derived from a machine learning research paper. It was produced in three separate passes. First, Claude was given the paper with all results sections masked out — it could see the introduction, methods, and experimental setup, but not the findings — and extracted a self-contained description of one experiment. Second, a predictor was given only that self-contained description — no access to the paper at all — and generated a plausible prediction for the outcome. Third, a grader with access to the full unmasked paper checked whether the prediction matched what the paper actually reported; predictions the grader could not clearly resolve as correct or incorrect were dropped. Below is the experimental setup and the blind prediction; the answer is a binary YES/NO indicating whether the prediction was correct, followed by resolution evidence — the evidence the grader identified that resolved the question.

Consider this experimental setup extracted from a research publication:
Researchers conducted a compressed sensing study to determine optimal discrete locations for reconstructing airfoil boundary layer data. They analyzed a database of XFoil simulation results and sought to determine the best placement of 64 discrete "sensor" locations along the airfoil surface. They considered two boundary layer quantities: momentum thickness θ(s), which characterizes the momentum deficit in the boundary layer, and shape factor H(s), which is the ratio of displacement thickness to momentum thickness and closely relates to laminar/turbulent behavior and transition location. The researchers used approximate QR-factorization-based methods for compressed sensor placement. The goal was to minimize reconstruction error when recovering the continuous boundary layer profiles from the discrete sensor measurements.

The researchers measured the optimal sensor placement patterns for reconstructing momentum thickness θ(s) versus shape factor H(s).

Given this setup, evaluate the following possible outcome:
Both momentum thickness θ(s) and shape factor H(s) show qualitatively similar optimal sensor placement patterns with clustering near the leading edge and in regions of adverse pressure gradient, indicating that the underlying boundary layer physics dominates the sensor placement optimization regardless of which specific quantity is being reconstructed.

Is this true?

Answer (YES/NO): NO